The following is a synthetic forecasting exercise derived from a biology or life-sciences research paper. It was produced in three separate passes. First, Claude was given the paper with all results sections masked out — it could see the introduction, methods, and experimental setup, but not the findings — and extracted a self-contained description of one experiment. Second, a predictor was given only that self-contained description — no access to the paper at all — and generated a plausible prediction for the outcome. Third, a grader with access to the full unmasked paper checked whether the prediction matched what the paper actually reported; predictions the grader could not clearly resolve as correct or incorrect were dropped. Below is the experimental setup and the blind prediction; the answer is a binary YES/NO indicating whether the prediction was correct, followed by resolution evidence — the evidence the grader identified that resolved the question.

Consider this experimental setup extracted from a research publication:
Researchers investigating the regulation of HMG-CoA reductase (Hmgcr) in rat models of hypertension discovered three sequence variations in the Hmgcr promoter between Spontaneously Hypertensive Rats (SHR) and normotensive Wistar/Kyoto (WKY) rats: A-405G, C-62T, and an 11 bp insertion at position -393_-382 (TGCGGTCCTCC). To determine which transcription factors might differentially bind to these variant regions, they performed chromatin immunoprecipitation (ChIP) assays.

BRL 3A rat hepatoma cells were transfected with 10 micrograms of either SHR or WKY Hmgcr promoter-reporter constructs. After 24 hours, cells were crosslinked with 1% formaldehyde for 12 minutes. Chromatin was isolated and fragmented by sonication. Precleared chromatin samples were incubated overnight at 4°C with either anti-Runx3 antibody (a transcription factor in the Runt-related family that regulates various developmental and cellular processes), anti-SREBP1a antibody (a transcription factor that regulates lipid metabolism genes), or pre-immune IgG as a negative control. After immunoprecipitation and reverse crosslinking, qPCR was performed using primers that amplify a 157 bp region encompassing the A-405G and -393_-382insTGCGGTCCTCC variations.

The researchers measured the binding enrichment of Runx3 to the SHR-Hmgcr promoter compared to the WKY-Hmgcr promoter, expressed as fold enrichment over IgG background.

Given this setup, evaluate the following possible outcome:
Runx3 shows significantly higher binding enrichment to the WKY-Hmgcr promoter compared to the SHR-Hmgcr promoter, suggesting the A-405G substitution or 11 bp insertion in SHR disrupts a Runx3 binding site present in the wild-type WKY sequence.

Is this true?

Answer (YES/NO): NO